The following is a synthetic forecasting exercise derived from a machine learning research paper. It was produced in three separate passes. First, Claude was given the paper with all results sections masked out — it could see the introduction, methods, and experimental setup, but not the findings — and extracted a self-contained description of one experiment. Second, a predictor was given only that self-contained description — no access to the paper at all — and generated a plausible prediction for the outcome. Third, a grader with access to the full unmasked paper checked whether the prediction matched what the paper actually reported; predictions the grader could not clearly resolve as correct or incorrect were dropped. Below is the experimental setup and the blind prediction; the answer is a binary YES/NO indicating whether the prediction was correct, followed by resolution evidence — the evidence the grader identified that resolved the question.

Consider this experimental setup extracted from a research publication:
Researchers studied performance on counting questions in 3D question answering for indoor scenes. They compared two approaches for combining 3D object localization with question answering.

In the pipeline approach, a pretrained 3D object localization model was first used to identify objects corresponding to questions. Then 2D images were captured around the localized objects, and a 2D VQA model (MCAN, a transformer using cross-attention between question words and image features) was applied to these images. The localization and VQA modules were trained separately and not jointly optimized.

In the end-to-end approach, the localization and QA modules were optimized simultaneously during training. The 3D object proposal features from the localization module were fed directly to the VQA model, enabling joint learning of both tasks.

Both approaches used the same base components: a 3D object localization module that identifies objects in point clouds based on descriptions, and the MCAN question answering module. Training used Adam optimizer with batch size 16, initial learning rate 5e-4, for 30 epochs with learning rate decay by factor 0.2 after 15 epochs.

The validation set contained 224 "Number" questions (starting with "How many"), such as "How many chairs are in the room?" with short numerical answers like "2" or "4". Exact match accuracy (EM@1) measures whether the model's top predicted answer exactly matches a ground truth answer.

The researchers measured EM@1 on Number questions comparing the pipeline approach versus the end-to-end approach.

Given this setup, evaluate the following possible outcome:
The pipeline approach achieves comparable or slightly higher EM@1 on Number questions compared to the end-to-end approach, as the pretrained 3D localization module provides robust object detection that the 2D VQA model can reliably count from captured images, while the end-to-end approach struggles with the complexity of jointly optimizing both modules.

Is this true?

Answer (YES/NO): YES